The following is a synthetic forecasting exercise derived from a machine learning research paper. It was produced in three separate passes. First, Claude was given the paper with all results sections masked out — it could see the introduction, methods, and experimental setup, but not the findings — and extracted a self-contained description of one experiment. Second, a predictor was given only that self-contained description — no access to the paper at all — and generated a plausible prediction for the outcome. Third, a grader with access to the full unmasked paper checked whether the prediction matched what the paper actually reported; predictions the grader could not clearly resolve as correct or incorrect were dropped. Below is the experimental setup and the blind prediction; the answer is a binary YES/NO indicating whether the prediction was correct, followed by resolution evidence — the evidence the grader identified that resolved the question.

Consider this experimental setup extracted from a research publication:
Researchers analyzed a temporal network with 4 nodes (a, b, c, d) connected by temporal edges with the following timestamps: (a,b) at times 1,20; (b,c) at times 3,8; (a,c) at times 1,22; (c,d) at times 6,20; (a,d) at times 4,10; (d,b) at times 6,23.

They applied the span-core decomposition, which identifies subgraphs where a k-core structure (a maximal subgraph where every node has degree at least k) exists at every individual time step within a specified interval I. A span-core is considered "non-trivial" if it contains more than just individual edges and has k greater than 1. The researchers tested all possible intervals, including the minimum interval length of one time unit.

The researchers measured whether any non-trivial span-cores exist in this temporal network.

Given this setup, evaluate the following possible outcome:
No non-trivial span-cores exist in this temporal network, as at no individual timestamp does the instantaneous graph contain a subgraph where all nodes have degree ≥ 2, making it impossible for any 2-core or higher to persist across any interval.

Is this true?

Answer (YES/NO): YES